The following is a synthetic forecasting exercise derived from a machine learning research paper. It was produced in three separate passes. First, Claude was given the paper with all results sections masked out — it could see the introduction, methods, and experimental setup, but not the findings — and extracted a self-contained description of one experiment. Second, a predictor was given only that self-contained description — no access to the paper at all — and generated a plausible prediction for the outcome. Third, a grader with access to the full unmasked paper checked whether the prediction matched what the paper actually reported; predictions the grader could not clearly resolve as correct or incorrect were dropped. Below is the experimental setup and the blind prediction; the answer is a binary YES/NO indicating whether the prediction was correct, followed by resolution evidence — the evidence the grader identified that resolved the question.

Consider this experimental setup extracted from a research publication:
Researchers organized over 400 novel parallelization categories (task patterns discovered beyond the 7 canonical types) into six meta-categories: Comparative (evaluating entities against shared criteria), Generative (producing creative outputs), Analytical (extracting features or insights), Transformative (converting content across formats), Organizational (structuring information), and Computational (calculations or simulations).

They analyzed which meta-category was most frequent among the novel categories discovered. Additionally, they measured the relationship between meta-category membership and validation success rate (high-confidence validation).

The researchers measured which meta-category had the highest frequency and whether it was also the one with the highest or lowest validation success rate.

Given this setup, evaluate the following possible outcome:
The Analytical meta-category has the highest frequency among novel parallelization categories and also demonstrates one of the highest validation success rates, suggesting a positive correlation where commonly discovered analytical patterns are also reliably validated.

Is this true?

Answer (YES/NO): NO